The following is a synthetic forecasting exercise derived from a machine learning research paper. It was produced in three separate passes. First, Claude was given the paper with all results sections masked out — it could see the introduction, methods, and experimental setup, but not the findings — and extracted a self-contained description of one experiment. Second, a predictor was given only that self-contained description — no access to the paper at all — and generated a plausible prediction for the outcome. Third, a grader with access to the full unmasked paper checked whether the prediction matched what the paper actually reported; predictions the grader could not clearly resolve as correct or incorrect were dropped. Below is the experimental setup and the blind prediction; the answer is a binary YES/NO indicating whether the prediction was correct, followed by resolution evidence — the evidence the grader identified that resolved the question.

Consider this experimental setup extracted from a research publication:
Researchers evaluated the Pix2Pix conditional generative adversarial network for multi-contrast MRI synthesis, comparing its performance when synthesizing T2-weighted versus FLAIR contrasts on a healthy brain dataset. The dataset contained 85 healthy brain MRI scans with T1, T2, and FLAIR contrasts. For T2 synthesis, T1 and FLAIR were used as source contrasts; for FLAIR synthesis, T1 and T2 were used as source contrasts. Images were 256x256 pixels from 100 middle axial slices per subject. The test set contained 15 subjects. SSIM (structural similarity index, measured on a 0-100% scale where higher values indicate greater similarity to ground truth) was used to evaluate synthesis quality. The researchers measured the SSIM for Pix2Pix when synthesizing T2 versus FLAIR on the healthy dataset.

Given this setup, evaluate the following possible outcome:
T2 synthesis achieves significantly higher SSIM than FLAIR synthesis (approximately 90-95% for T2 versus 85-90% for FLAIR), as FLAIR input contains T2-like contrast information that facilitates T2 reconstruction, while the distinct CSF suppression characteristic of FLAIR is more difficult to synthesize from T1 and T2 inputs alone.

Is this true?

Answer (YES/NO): NO